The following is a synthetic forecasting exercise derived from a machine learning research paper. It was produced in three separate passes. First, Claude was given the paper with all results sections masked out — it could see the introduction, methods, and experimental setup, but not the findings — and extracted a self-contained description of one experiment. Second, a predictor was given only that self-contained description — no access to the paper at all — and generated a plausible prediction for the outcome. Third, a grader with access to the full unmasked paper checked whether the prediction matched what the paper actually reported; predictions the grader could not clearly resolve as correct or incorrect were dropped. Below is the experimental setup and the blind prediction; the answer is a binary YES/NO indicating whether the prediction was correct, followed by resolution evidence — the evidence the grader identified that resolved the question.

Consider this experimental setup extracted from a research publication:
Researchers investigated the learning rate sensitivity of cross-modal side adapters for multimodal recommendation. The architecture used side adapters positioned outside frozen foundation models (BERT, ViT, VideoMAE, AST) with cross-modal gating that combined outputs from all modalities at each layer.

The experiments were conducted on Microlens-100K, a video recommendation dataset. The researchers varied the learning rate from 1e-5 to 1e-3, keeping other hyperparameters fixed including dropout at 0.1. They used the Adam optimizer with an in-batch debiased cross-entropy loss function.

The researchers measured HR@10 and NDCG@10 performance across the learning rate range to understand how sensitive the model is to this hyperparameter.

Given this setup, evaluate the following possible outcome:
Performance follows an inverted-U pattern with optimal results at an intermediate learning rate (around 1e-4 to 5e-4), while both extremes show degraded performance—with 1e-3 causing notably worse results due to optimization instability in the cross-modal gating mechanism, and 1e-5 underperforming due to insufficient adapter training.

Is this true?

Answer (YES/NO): NO